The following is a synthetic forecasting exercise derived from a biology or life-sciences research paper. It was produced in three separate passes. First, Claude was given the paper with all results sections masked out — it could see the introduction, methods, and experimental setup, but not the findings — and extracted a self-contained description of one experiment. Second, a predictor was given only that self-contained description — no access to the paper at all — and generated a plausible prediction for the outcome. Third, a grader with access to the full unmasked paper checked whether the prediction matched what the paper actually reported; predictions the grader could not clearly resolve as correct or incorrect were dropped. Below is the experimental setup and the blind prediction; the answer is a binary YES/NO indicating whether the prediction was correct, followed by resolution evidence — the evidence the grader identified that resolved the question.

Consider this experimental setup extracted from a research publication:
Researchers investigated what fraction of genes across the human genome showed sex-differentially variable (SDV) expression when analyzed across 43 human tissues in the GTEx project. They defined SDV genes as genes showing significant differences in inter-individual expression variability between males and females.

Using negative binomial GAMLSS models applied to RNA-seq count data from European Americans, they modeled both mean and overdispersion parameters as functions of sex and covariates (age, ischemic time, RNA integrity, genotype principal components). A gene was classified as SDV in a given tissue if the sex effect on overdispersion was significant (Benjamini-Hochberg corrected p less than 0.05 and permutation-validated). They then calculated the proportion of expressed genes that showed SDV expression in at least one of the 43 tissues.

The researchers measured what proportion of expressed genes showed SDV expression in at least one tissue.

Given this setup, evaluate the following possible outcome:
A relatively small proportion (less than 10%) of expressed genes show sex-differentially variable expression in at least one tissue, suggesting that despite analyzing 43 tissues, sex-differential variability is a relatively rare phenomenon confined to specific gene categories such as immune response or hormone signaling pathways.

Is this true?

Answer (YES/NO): NO